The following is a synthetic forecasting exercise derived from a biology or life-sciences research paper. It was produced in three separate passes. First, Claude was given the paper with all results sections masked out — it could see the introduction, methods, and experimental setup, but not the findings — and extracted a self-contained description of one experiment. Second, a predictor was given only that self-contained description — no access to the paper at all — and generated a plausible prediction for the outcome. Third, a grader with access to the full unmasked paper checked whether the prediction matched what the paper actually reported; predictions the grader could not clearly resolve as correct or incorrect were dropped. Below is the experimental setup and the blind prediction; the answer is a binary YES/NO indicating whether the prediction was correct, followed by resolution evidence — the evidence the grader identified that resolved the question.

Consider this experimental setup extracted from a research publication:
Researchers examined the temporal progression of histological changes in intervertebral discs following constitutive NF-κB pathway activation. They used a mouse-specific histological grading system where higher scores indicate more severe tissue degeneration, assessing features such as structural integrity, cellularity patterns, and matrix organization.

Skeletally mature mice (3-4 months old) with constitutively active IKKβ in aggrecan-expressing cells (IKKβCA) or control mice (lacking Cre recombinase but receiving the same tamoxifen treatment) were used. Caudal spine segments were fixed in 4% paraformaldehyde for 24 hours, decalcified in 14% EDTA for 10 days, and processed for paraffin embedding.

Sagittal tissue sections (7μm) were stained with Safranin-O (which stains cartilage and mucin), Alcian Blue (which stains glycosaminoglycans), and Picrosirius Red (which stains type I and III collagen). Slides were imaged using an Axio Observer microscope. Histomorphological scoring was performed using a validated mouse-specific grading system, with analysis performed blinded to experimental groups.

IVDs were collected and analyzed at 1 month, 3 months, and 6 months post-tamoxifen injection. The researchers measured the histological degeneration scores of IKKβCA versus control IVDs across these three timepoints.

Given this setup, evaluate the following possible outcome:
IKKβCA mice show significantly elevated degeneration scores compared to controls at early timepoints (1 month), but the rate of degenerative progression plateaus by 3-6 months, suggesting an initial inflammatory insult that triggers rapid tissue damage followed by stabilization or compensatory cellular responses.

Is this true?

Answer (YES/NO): NO